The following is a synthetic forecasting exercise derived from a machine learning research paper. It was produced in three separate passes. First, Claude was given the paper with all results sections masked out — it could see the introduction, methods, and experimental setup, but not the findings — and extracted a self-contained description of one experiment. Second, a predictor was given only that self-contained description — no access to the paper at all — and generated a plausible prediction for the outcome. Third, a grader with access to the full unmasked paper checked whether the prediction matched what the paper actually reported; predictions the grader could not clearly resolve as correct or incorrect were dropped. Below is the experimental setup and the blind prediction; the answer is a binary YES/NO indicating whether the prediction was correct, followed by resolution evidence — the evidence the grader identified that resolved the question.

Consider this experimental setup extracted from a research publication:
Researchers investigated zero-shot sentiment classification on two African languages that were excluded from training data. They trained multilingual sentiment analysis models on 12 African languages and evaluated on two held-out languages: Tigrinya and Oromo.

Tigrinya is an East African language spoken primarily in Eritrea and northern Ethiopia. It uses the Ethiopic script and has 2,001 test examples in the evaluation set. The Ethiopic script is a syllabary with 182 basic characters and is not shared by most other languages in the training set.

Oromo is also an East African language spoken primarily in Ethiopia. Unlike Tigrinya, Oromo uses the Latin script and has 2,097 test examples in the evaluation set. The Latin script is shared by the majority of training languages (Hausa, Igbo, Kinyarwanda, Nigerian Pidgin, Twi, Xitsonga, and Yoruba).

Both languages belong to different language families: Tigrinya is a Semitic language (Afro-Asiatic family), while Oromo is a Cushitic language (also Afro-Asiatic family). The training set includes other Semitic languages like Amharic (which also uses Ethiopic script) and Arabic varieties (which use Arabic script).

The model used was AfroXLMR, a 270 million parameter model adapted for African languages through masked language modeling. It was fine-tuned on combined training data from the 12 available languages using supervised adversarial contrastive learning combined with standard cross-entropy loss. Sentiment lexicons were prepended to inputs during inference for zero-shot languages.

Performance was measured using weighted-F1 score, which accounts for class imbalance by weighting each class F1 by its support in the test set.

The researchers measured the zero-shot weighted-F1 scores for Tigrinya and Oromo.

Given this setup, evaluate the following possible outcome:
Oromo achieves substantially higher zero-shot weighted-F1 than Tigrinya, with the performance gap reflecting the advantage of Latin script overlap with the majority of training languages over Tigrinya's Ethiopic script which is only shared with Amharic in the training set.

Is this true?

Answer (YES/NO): NO